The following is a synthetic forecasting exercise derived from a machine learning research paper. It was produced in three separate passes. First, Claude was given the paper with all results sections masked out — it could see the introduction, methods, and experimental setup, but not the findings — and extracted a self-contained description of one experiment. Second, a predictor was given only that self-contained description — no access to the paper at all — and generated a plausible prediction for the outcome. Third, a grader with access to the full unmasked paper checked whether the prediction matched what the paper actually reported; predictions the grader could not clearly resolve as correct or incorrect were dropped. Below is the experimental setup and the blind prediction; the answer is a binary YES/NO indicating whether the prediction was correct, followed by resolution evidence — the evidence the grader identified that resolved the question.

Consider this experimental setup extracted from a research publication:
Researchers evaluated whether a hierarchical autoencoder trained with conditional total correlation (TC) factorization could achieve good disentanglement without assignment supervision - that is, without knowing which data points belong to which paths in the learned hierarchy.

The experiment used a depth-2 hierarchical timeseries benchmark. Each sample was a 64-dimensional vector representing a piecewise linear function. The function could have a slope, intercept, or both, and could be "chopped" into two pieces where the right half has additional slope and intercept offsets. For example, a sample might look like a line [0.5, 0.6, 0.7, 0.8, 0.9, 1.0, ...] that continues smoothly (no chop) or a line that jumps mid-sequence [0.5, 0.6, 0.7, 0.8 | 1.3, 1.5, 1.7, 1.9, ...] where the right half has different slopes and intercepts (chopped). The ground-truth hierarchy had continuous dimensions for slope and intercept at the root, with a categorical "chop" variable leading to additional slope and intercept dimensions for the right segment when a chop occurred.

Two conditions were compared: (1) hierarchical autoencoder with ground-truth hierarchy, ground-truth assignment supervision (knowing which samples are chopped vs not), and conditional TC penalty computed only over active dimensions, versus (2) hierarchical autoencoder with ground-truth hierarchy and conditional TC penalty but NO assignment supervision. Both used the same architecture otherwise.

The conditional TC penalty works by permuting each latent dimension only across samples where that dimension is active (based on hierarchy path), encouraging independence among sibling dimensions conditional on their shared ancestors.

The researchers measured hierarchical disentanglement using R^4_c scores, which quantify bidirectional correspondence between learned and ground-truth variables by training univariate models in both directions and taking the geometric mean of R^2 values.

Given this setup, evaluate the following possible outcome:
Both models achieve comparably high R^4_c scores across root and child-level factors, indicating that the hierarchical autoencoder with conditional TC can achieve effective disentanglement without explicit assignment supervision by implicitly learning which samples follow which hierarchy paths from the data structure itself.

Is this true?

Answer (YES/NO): NO